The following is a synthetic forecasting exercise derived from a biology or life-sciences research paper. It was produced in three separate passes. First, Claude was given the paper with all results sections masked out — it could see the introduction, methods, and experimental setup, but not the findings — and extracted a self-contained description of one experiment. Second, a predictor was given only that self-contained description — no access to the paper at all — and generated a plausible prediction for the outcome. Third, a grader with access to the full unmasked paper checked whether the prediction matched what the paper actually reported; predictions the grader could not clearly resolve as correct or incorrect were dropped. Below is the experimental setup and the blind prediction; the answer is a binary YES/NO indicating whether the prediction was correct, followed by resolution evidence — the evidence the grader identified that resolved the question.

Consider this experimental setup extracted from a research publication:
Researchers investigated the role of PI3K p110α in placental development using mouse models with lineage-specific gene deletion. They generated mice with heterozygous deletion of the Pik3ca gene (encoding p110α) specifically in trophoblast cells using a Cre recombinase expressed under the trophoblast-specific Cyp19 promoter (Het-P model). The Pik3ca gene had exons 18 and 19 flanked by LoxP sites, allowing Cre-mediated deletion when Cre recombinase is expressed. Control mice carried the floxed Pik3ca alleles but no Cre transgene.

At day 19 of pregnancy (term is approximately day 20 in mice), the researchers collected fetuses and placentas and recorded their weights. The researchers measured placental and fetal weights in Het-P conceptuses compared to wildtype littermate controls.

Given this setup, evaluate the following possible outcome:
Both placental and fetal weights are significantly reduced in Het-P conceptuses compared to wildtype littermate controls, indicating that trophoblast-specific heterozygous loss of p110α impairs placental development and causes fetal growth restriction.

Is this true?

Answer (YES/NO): NO